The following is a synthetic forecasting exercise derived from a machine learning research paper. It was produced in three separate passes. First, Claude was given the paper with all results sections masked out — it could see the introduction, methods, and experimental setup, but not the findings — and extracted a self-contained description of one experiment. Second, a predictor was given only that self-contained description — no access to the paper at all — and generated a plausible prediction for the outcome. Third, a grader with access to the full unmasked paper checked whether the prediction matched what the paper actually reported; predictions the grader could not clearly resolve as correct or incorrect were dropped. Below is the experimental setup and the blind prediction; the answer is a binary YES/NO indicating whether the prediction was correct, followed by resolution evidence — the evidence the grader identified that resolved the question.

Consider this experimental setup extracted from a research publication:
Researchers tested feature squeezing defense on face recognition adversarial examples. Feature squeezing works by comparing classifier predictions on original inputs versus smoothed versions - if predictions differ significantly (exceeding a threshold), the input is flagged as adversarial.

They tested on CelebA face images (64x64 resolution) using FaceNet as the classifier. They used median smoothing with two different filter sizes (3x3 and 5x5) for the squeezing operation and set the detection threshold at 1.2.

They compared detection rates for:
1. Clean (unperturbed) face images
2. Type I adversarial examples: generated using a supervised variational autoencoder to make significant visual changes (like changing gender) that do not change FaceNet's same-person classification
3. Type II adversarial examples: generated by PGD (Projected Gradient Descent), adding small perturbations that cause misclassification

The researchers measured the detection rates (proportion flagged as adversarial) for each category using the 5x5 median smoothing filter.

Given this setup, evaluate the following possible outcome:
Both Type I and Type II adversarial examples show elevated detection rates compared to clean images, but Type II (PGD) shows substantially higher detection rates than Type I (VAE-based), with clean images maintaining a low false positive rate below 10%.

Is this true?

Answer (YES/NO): NO